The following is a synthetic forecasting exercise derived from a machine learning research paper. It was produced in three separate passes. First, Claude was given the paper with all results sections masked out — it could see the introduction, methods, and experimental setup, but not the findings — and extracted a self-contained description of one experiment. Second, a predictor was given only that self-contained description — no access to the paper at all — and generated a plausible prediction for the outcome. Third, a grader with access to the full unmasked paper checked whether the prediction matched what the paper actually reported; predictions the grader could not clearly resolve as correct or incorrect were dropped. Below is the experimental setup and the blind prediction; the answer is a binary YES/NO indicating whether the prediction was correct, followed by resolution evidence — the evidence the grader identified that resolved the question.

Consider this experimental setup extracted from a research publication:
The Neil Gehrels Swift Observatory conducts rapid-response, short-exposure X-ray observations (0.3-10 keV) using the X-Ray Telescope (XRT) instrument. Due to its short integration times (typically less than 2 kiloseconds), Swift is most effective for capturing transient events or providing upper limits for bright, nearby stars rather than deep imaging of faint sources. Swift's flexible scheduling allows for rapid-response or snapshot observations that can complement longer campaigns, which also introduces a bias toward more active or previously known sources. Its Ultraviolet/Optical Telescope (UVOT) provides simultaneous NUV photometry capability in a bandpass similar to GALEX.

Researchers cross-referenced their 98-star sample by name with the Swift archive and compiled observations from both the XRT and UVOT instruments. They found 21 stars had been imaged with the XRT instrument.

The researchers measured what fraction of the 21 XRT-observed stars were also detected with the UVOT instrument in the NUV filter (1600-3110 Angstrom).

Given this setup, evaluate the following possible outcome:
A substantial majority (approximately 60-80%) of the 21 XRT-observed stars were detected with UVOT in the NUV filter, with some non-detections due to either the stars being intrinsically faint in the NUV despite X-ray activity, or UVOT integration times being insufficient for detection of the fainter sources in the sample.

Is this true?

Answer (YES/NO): NO